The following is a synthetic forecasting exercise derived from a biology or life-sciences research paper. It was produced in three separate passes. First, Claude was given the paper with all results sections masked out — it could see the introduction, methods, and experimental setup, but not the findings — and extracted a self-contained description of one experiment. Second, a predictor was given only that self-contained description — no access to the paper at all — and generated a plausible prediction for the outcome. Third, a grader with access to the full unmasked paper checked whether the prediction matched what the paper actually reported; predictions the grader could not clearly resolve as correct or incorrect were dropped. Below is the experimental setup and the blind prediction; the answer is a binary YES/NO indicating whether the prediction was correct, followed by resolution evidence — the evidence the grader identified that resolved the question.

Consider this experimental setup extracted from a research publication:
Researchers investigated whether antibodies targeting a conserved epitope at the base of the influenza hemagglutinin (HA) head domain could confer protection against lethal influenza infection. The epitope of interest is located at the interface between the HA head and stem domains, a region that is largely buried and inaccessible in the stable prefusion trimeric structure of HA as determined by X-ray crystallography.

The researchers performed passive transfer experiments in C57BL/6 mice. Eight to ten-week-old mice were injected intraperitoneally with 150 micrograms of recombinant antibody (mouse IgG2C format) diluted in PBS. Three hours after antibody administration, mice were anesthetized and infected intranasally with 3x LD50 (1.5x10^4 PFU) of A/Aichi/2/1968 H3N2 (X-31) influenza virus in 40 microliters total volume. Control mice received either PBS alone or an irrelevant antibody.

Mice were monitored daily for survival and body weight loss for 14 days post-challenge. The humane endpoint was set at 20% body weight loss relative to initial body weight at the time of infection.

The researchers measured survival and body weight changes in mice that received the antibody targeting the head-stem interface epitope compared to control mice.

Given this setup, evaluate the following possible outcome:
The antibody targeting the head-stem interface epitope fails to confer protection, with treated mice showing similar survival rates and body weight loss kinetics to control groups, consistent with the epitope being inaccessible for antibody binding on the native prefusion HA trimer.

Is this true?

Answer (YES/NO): NO